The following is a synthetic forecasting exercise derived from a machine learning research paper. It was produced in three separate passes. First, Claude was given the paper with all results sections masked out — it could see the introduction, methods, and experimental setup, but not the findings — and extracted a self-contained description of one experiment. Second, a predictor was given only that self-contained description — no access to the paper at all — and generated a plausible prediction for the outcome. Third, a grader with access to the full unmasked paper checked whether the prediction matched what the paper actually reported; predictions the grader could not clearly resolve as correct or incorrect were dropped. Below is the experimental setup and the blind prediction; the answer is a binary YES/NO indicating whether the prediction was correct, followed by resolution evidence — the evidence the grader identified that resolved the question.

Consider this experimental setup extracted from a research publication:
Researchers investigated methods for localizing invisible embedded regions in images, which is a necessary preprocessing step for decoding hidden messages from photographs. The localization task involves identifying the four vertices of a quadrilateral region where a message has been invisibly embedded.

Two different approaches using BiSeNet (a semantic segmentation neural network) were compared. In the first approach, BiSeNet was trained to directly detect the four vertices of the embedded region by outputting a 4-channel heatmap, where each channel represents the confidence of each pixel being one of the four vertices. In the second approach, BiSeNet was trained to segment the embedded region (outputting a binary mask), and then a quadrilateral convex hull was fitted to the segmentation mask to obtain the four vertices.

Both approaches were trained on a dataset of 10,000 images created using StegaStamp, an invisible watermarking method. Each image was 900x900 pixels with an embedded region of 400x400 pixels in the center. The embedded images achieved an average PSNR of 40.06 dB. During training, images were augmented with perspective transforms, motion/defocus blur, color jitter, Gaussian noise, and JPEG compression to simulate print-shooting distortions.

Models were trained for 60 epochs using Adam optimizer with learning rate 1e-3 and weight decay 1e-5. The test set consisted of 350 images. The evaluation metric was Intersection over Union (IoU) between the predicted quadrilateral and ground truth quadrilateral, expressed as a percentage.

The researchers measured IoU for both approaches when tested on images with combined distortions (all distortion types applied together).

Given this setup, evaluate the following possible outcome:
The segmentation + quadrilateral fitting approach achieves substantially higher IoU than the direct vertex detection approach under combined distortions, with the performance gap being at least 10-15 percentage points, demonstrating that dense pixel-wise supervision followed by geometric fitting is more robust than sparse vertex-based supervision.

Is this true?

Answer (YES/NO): NO